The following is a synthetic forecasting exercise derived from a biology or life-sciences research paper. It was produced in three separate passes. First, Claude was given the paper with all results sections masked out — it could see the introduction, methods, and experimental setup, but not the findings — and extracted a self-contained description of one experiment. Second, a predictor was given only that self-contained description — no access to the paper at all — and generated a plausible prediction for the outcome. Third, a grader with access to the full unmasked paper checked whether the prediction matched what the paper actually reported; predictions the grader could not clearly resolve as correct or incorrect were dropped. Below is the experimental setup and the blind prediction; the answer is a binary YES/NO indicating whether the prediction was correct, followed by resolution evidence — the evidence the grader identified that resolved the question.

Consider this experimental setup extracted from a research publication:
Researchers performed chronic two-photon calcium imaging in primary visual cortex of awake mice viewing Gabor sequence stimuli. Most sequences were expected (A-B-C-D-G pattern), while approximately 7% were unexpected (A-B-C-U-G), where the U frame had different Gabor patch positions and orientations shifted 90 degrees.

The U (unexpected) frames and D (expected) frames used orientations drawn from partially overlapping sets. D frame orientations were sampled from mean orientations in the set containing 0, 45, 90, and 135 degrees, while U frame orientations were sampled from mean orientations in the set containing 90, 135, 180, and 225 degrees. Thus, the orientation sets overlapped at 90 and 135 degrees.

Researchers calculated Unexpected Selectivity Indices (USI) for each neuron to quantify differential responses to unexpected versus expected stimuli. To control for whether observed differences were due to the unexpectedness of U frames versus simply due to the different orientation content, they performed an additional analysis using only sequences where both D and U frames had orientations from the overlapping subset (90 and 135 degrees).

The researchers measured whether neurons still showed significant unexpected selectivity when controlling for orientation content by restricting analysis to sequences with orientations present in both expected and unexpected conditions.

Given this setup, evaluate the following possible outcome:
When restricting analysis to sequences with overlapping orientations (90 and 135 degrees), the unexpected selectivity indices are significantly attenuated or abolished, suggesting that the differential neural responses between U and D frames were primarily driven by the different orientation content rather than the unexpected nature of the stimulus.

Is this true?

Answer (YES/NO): NO